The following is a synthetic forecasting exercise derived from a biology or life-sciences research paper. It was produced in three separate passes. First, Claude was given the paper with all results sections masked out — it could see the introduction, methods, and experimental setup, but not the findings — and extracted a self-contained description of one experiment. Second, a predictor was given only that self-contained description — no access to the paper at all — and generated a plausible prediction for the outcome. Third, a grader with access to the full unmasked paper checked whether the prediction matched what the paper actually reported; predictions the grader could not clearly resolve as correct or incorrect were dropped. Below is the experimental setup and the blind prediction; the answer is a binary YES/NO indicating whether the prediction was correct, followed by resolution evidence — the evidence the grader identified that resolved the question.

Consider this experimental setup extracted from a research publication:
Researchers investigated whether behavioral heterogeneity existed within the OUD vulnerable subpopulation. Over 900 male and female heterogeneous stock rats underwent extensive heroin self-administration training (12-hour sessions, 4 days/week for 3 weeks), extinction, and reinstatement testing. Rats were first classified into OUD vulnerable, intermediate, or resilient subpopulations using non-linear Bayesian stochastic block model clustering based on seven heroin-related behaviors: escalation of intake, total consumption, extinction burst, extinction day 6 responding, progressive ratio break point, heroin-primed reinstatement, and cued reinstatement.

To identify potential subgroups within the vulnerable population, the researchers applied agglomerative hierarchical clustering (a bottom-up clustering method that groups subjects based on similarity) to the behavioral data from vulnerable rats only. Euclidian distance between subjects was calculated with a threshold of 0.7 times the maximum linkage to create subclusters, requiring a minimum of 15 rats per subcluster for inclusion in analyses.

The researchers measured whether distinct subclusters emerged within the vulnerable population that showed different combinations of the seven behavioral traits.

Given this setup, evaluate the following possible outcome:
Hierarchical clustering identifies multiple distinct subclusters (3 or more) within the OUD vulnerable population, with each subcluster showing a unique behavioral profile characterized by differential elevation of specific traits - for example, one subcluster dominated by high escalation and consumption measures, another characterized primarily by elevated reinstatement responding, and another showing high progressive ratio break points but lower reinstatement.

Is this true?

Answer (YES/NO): YES